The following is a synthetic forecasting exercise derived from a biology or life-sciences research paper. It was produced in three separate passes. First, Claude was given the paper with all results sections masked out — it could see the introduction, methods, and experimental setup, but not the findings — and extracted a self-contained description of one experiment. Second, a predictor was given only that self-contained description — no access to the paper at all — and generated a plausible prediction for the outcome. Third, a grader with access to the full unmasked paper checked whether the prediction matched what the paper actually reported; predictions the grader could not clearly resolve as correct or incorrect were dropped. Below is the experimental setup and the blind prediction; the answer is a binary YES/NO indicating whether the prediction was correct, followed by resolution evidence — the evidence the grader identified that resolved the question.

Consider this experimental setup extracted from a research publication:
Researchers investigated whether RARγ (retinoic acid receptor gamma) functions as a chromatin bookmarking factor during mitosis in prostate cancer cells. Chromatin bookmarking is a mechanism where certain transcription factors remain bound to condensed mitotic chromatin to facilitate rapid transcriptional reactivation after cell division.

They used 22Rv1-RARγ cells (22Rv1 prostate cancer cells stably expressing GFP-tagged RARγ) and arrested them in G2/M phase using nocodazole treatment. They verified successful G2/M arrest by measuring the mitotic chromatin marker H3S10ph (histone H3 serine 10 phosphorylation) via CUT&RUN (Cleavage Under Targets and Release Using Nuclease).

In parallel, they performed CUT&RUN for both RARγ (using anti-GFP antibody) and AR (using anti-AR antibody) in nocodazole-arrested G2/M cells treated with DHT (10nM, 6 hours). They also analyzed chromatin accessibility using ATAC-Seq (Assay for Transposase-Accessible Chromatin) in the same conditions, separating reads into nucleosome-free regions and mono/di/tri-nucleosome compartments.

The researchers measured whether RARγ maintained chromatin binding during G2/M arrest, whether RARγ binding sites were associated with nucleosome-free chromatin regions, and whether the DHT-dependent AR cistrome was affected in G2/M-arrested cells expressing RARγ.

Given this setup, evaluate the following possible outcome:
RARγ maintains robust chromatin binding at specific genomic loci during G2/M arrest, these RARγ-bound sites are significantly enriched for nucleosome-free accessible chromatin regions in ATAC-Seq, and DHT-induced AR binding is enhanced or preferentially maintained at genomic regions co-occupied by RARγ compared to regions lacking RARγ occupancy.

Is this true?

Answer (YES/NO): YES